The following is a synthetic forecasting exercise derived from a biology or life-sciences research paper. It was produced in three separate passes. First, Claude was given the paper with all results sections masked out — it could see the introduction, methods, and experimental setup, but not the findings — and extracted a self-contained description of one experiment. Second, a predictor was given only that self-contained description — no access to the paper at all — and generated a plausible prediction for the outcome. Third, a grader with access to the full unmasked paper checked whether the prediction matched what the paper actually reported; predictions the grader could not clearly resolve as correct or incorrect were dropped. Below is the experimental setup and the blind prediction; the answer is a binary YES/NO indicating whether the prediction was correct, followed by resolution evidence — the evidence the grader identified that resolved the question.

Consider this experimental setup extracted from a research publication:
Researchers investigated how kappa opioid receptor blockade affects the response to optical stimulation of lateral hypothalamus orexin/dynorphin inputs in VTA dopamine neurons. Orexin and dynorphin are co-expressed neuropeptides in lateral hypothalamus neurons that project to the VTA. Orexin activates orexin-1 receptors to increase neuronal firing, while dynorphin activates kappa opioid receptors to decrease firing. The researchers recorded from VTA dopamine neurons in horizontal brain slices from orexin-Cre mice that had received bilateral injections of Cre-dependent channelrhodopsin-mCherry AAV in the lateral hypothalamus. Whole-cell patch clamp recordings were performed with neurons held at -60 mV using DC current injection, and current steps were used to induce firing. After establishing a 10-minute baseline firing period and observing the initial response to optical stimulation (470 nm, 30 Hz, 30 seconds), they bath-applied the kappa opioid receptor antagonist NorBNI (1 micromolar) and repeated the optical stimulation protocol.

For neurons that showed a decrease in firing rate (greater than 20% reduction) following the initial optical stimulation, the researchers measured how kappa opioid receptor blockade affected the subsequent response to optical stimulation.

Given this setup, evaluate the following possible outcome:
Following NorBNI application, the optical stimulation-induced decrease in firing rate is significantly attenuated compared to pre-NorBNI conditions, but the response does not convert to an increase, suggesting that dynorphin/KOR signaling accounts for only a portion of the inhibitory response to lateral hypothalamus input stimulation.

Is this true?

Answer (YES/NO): NO